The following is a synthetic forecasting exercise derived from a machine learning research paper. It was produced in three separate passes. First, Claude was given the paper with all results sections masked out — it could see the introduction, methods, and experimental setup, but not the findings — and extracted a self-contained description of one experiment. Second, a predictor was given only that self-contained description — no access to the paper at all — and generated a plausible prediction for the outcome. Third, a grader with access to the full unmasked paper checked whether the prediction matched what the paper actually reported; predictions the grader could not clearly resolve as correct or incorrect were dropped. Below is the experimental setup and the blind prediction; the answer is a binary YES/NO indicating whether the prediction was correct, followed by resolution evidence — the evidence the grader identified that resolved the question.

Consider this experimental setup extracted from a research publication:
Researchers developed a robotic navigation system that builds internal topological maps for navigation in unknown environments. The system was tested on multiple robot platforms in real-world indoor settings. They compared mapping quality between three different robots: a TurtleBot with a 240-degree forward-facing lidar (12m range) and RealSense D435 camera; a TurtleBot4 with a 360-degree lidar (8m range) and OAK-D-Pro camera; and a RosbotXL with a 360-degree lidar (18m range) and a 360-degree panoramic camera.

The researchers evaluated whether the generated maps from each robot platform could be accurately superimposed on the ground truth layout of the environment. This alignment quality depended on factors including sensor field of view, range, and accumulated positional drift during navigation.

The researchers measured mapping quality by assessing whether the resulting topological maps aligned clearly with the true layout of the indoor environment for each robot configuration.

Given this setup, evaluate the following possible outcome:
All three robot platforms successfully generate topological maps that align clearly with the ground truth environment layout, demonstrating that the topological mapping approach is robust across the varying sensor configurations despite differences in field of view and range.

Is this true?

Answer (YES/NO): NO